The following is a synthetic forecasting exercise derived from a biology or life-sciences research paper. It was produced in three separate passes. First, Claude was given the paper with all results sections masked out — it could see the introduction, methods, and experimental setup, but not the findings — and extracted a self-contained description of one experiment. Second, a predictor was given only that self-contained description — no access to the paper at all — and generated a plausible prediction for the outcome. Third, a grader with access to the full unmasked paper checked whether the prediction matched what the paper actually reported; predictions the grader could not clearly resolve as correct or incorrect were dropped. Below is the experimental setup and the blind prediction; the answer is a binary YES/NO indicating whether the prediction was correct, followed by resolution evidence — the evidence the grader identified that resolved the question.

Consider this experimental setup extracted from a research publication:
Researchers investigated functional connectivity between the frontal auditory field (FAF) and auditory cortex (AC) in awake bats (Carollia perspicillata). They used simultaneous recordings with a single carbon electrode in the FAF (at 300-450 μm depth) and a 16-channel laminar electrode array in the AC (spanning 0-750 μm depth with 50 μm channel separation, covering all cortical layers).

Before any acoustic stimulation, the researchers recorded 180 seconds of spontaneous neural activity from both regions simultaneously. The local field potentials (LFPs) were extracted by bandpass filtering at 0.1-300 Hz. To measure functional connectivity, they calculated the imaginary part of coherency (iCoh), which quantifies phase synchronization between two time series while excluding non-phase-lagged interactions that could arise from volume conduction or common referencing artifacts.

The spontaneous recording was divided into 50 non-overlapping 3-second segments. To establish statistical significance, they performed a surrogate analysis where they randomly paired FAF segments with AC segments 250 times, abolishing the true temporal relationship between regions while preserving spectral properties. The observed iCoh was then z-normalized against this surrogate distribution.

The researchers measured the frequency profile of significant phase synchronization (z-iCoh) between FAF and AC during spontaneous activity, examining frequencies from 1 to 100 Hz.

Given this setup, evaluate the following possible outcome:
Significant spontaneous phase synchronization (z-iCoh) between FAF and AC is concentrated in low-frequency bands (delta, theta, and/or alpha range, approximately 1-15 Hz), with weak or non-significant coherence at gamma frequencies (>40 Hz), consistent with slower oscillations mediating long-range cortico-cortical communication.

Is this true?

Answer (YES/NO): YES